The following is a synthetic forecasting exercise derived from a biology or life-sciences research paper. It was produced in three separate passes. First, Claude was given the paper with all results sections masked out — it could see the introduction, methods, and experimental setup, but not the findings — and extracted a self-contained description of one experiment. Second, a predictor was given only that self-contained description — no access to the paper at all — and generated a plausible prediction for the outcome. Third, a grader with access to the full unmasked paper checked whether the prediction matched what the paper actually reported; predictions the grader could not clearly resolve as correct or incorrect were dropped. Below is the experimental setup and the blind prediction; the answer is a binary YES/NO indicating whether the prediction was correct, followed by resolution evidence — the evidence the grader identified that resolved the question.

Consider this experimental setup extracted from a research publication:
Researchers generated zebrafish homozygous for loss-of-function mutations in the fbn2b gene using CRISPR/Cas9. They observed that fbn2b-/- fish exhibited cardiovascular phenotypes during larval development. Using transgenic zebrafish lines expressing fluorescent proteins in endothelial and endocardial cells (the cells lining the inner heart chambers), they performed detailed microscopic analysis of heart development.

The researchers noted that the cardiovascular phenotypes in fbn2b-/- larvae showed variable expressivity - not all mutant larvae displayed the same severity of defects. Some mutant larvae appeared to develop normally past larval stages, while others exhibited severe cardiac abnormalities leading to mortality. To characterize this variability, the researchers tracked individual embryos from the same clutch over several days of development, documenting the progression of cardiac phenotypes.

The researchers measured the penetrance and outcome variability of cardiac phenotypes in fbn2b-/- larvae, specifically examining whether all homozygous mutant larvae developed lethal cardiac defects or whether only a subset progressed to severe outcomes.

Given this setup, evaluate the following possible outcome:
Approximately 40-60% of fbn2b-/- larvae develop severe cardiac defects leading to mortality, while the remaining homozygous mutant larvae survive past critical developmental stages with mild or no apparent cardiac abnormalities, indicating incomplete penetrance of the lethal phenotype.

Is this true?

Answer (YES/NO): NO